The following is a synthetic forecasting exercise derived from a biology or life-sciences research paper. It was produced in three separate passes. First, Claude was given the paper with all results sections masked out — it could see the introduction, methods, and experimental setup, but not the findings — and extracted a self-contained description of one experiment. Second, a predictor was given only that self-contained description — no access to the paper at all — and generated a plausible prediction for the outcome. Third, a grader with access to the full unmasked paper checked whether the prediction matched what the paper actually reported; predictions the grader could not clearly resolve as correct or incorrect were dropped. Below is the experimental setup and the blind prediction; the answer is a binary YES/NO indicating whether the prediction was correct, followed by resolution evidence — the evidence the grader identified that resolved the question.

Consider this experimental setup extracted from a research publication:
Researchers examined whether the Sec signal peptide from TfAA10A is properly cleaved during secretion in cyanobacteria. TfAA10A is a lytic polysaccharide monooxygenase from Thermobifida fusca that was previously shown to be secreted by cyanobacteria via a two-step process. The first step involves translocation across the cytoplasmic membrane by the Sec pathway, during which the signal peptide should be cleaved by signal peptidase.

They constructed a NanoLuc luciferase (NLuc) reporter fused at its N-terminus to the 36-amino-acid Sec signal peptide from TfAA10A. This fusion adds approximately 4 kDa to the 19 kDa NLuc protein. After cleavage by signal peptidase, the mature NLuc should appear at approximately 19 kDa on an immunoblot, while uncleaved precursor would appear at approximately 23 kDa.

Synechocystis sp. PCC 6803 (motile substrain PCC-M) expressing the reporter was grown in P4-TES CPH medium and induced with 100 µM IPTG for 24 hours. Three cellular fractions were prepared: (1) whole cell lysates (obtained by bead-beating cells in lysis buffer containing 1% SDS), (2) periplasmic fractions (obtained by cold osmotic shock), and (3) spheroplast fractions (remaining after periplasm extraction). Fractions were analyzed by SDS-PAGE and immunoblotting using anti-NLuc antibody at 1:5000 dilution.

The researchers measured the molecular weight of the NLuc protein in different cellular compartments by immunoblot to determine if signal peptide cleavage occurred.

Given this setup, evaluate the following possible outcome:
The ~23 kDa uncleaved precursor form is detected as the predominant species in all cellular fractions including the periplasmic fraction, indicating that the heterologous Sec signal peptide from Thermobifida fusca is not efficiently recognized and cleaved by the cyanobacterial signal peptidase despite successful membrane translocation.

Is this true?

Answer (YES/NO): NO